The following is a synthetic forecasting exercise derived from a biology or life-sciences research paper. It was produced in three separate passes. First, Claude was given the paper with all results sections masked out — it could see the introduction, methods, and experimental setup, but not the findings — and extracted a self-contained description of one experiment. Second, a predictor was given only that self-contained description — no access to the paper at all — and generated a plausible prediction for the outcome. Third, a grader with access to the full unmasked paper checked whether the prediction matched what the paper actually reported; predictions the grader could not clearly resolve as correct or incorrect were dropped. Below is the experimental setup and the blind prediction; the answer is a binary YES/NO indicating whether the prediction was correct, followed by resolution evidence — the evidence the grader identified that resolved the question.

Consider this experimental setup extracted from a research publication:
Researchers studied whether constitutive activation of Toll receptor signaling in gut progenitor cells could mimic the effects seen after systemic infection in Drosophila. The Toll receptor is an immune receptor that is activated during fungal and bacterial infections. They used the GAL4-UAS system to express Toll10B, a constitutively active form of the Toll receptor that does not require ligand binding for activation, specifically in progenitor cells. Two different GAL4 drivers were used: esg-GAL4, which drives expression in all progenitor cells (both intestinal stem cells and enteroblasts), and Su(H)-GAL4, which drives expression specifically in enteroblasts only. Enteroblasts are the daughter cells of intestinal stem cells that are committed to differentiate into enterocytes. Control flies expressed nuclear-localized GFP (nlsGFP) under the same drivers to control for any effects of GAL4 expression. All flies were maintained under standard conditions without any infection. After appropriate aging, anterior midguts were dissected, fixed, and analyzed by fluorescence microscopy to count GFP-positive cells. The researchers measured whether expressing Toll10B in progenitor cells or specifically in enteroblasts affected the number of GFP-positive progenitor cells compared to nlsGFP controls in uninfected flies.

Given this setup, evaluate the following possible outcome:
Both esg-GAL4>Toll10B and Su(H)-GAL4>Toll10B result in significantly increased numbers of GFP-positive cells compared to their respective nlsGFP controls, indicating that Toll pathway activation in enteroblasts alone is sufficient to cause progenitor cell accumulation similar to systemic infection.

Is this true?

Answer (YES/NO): YES